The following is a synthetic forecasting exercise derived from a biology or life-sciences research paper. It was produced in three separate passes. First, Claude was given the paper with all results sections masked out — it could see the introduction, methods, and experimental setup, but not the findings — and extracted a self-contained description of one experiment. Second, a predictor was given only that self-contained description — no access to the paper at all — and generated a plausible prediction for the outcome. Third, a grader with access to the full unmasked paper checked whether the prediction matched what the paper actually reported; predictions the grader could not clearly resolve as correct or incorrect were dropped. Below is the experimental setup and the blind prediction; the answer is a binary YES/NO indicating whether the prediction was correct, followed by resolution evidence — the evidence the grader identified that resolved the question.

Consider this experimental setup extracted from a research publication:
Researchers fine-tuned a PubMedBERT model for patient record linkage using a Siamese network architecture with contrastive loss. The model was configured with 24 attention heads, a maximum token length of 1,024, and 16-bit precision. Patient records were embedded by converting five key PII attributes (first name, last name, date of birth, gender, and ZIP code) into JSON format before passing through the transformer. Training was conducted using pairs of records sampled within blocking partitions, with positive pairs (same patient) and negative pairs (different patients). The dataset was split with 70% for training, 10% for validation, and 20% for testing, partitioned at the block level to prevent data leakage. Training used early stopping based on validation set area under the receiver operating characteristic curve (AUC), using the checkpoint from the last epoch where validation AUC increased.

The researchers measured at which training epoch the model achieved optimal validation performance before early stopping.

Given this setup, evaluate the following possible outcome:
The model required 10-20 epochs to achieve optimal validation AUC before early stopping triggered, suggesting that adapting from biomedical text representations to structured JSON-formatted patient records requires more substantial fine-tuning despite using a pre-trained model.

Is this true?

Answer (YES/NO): NO